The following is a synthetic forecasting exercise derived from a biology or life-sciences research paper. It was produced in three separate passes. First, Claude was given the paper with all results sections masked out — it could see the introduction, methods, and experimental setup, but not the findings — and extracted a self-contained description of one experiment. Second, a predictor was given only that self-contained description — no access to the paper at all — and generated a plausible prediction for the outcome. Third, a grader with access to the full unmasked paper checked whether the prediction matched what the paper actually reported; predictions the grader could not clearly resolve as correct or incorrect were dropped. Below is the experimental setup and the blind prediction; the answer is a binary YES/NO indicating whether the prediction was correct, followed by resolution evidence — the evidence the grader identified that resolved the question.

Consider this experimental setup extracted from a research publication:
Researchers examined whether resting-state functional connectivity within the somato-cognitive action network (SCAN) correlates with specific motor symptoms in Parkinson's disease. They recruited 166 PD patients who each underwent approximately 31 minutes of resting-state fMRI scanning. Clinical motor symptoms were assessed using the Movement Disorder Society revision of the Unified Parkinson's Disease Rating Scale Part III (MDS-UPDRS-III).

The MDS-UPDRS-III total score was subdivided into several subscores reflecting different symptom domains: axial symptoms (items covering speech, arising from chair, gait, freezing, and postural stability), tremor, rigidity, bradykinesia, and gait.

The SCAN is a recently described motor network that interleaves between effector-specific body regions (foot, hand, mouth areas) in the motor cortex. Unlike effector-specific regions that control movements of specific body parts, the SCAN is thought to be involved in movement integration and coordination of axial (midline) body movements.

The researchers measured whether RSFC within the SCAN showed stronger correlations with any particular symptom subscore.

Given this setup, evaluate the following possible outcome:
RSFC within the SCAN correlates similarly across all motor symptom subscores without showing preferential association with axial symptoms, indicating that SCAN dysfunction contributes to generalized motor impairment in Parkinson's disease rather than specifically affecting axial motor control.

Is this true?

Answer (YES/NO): NO